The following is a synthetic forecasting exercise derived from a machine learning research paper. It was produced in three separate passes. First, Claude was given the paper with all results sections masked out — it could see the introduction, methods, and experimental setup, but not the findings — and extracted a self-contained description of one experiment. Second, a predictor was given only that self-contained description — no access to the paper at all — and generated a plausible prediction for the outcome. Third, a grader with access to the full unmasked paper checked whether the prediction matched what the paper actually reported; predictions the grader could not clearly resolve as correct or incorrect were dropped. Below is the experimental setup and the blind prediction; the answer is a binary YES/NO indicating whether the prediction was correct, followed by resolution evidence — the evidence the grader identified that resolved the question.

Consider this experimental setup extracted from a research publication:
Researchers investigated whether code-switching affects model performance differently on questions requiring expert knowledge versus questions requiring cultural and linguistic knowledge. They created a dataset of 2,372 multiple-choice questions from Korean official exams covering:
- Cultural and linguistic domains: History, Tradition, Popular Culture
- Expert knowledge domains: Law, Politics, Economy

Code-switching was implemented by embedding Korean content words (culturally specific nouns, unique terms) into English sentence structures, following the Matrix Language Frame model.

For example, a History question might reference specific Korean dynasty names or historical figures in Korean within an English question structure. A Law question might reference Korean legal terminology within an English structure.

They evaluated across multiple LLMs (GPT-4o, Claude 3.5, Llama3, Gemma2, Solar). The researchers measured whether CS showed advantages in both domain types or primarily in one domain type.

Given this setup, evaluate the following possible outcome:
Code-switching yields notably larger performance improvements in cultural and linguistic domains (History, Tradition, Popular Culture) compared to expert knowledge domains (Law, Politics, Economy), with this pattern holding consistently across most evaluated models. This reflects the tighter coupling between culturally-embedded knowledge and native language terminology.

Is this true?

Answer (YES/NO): YES